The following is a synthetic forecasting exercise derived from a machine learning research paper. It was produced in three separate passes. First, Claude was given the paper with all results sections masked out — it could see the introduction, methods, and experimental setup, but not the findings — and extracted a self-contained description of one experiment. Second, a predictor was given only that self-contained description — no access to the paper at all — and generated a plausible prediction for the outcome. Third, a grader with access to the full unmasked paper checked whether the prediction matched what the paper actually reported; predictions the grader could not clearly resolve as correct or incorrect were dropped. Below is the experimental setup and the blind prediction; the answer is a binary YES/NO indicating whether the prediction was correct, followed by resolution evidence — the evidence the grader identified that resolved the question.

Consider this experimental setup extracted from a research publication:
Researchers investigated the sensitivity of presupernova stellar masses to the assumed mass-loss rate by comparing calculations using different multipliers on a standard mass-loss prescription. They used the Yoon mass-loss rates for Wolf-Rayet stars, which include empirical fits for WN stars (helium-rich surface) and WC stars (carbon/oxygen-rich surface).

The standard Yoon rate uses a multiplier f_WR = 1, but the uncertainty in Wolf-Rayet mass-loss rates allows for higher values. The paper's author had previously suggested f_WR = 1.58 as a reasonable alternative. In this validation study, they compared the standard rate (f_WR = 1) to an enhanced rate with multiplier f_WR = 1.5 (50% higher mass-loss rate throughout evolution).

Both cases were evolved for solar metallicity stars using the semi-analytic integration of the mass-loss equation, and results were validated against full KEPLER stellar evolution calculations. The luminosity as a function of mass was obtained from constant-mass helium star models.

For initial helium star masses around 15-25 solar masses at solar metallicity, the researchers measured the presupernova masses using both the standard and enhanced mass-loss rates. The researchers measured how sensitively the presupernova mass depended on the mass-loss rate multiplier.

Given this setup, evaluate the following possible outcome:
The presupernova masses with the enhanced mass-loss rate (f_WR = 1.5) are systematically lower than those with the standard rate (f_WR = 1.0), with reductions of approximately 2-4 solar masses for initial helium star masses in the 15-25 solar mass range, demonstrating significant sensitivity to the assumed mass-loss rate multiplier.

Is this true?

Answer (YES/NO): YES